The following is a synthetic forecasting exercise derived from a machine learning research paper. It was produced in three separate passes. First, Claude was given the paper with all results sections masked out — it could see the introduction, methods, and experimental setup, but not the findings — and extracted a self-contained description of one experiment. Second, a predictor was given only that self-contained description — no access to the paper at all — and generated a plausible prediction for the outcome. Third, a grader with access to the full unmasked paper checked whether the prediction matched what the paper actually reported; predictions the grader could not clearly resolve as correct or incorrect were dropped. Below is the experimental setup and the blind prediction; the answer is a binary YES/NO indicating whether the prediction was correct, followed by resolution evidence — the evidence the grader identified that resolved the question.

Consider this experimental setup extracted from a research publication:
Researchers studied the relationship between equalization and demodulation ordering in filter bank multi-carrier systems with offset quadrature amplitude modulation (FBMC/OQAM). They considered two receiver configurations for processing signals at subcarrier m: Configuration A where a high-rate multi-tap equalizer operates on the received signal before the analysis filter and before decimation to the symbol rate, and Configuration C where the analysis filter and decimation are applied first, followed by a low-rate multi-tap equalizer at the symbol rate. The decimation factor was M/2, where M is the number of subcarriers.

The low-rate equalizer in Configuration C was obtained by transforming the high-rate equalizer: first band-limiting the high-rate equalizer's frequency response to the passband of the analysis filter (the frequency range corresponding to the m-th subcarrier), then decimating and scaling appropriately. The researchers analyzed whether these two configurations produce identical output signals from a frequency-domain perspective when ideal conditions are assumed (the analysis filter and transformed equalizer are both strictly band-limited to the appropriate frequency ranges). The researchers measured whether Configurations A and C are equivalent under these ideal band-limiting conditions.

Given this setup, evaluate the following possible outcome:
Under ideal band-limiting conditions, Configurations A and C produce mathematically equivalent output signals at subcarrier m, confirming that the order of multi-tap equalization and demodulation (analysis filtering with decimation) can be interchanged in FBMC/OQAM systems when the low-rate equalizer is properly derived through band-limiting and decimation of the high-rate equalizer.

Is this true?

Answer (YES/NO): YES